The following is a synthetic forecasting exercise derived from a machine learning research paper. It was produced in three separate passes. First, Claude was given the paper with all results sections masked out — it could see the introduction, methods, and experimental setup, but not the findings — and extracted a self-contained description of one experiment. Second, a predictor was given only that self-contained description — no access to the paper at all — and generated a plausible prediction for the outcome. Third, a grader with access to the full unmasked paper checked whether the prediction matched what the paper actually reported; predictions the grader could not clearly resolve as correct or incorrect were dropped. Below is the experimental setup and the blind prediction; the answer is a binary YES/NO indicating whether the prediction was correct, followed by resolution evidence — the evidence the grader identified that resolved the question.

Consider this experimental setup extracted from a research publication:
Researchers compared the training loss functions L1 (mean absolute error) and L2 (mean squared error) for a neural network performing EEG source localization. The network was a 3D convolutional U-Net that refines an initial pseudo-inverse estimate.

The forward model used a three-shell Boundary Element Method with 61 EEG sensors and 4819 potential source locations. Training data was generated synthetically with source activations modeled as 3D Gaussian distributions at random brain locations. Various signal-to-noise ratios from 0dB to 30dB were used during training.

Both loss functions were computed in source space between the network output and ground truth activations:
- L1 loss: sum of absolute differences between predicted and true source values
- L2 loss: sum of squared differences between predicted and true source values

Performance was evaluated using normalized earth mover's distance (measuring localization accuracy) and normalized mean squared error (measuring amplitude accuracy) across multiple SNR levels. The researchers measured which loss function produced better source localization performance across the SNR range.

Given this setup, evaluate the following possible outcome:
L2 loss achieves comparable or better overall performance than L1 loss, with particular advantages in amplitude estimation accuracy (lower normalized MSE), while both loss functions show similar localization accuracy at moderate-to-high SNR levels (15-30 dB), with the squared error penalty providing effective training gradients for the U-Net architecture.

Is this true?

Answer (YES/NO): NO